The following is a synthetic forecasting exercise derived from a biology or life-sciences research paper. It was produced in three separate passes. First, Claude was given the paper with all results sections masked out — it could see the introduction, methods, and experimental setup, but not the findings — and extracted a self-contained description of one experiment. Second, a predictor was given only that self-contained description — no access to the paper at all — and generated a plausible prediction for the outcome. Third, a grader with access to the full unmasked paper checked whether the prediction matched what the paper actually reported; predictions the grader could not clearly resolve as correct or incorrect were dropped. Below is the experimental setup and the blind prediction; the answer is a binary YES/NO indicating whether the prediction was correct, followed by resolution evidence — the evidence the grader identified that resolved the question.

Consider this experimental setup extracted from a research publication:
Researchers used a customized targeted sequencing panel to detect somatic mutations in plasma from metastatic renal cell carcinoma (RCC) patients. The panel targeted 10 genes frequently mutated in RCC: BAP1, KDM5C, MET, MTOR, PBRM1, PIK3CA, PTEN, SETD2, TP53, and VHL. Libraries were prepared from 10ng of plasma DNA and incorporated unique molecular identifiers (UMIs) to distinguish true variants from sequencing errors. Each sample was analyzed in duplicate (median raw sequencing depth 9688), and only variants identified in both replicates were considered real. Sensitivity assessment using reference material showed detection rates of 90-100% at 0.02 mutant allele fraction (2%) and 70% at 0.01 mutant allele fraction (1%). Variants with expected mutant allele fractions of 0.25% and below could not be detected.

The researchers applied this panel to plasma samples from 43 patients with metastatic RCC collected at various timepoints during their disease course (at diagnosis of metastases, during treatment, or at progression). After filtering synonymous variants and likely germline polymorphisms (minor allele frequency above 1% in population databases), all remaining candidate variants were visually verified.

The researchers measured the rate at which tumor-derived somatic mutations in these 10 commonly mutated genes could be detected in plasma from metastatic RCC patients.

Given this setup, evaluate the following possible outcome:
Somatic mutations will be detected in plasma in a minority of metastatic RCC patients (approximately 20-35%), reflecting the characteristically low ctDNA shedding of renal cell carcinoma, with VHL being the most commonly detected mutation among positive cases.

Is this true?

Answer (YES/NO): NO